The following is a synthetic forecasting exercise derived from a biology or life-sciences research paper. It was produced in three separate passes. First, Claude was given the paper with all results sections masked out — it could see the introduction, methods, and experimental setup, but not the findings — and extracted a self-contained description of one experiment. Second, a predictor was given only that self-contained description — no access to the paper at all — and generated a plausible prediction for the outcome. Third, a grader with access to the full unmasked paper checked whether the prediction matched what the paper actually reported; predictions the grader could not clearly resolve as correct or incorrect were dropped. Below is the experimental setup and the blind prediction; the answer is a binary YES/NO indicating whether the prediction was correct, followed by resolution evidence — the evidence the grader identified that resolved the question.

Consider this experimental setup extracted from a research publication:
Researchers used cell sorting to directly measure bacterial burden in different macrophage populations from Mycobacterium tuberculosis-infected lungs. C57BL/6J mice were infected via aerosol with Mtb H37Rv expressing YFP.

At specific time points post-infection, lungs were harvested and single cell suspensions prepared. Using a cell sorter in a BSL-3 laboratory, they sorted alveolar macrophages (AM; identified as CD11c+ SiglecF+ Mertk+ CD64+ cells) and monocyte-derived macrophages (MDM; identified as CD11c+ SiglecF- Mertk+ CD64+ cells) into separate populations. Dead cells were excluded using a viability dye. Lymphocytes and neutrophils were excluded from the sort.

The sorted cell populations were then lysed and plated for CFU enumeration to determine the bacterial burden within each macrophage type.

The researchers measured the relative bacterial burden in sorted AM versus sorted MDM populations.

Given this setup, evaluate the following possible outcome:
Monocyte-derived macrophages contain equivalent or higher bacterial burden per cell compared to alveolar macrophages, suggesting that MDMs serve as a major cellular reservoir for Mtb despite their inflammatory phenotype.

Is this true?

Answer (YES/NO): YES